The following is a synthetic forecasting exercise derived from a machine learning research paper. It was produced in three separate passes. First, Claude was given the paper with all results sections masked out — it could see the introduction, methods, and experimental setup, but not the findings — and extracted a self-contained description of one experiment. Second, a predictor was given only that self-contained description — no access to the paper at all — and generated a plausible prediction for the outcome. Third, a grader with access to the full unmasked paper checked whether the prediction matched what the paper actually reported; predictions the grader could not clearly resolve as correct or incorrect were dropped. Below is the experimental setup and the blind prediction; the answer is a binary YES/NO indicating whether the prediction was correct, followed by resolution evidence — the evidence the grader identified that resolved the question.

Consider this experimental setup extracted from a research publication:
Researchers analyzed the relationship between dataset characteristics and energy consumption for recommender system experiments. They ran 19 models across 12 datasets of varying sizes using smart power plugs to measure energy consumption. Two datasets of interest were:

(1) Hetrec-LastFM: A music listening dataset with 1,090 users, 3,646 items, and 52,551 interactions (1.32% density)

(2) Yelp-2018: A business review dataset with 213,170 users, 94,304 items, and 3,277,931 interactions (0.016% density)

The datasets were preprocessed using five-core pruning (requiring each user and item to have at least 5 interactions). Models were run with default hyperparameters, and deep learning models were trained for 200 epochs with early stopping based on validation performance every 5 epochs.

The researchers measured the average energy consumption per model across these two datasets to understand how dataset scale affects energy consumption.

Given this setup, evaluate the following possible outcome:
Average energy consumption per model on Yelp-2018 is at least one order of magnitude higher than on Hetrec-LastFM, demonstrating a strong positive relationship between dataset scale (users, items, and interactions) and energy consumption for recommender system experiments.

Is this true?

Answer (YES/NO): YES